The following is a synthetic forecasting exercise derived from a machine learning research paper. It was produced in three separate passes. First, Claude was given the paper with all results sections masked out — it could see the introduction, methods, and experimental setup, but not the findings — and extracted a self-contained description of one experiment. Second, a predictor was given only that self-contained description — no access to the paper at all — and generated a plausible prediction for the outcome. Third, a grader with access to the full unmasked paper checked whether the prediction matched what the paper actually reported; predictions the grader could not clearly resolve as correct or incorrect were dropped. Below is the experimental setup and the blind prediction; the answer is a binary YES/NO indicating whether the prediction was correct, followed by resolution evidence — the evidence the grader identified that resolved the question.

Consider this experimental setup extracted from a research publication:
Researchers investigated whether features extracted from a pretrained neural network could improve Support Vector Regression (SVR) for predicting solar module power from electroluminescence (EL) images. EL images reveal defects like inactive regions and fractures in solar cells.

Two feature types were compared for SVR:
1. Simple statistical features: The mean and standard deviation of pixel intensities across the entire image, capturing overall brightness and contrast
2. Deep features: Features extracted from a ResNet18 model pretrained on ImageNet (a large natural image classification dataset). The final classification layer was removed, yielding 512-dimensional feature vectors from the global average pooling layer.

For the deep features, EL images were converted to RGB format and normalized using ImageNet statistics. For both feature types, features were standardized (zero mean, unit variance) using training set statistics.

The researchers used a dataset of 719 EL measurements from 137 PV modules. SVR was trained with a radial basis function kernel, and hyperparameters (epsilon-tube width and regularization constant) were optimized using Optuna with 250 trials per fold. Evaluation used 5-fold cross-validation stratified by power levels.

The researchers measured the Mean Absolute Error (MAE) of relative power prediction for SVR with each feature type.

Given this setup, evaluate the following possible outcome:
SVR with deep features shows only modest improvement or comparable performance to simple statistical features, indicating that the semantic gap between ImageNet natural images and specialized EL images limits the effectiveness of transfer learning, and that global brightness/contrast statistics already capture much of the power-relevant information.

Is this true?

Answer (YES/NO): NO